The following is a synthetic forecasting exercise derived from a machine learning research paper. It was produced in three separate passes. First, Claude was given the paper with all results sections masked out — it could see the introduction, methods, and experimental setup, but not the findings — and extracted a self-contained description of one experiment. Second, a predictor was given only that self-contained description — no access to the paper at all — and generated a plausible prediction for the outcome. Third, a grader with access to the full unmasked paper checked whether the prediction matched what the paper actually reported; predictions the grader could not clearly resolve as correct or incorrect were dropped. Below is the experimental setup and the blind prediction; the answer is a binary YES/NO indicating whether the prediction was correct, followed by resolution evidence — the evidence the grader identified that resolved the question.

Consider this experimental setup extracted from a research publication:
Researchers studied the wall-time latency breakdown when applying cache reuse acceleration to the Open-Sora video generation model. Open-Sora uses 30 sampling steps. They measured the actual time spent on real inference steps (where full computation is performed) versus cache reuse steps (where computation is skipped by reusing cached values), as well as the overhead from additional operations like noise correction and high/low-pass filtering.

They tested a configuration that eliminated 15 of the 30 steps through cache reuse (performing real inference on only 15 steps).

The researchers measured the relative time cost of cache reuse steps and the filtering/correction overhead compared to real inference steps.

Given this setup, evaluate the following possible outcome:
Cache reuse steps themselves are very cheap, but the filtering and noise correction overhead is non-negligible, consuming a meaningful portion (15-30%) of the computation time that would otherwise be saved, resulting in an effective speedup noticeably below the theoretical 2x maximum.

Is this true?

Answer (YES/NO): NO